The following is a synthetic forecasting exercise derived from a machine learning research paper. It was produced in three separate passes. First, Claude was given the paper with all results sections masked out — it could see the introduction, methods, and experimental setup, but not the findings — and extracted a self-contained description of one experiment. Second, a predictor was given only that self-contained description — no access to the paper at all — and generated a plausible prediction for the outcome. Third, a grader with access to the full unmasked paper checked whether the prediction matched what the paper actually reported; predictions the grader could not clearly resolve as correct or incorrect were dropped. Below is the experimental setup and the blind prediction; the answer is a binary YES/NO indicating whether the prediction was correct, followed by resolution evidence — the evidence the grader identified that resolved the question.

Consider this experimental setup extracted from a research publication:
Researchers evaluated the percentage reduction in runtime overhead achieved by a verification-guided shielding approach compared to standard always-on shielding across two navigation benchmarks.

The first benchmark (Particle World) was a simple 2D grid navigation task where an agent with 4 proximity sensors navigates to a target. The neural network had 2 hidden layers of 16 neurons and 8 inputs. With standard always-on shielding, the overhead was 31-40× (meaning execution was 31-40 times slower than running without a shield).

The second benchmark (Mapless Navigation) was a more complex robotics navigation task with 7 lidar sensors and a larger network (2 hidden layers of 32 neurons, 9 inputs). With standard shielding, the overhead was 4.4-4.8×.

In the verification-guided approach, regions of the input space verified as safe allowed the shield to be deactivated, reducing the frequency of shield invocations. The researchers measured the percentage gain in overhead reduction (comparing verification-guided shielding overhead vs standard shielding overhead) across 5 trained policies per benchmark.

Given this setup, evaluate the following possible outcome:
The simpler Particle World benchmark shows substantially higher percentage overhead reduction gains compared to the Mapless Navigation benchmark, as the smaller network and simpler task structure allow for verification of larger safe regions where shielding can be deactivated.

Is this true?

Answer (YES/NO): NO